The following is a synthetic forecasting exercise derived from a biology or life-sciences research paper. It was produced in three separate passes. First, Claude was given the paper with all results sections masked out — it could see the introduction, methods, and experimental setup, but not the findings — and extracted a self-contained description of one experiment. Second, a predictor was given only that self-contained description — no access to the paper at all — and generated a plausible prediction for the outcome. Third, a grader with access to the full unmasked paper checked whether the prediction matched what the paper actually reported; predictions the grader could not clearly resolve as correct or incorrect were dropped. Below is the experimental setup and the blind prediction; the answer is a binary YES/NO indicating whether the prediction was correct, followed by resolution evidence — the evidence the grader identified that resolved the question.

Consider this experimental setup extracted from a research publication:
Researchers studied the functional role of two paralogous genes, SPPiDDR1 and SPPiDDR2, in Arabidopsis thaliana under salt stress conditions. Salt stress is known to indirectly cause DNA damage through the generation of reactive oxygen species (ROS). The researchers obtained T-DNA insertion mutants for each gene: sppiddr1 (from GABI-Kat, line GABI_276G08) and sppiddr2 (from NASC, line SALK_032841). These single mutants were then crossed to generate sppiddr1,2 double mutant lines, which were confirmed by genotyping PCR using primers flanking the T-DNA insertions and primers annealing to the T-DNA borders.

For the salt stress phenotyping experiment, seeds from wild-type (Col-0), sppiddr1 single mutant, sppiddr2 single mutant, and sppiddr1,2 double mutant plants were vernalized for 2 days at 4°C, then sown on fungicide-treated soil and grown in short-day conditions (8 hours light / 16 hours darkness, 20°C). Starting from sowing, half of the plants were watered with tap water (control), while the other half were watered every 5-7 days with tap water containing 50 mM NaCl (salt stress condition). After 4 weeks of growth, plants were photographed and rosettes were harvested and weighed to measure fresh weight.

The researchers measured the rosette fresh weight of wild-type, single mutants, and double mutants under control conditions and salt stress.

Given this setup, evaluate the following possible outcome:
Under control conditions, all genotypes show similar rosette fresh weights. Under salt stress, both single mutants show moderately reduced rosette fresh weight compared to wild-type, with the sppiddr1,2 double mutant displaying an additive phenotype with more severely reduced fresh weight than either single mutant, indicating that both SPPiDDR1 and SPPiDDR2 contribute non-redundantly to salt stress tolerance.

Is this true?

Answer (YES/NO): NO